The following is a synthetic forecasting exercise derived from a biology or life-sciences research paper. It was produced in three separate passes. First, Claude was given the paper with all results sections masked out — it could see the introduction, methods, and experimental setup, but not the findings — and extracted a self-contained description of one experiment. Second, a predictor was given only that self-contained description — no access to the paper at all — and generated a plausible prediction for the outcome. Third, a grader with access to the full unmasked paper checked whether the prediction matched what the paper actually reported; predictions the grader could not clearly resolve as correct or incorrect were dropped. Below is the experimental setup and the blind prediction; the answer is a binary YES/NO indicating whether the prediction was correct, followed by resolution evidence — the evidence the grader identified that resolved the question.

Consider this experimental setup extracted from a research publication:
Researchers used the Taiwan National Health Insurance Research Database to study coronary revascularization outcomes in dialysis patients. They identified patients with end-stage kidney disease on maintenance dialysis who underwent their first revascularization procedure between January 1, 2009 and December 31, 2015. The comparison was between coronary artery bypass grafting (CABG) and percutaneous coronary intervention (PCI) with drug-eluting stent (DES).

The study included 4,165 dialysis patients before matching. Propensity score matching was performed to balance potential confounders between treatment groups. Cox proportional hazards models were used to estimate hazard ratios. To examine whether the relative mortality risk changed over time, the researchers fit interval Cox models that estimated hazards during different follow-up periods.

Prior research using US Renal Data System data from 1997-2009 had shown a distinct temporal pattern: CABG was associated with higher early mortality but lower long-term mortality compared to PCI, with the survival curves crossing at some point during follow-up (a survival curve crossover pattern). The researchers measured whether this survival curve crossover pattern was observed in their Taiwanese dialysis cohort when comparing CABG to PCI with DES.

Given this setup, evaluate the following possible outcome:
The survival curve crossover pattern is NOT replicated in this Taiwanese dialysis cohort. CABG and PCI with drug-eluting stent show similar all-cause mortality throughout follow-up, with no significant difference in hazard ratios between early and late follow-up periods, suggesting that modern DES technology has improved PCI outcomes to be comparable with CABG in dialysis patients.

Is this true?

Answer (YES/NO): NO